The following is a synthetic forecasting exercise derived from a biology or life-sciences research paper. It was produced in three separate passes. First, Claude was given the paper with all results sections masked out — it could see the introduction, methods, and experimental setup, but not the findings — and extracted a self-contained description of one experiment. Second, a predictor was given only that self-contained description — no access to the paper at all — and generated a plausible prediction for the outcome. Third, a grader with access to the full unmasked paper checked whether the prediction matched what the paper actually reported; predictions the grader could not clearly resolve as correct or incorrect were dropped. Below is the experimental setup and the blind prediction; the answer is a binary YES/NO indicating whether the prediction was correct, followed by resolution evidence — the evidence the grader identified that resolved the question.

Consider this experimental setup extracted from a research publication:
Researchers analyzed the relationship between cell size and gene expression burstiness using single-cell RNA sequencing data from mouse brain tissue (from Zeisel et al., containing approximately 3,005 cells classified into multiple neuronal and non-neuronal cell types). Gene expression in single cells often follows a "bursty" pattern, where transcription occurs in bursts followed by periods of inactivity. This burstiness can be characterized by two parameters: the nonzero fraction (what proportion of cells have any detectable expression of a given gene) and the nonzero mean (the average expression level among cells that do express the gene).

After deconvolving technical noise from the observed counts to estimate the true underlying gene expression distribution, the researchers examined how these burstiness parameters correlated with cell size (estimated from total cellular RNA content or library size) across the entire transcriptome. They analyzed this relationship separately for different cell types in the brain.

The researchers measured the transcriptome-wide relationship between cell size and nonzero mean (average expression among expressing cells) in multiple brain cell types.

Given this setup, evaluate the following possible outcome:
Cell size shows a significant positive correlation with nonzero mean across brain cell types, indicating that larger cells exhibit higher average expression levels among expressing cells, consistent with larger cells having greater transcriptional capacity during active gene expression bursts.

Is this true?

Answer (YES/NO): NO